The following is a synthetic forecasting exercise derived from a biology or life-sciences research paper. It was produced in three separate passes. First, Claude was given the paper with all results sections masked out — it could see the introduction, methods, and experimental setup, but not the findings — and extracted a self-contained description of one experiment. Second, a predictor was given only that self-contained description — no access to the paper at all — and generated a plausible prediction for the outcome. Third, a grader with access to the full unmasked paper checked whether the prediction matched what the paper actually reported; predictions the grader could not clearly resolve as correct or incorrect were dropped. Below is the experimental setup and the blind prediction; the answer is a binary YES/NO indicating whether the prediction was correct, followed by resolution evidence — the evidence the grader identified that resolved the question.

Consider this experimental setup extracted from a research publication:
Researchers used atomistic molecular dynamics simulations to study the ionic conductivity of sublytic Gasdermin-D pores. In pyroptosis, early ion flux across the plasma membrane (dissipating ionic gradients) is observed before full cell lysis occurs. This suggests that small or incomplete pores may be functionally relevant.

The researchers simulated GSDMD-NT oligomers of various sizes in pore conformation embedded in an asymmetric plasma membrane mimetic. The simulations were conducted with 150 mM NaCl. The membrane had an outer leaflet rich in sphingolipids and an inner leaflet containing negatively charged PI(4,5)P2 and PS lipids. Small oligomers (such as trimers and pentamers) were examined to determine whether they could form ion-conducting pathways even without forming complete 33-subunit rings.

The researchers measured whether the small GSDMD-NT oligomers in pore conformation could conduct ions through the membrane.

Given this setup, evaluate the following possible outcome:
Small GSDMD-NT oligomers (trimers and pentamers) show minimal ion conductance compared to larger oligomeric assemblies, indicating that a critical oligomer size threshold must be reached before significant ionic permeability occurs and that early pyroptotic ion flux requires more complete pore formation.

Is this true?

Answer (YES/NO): NO